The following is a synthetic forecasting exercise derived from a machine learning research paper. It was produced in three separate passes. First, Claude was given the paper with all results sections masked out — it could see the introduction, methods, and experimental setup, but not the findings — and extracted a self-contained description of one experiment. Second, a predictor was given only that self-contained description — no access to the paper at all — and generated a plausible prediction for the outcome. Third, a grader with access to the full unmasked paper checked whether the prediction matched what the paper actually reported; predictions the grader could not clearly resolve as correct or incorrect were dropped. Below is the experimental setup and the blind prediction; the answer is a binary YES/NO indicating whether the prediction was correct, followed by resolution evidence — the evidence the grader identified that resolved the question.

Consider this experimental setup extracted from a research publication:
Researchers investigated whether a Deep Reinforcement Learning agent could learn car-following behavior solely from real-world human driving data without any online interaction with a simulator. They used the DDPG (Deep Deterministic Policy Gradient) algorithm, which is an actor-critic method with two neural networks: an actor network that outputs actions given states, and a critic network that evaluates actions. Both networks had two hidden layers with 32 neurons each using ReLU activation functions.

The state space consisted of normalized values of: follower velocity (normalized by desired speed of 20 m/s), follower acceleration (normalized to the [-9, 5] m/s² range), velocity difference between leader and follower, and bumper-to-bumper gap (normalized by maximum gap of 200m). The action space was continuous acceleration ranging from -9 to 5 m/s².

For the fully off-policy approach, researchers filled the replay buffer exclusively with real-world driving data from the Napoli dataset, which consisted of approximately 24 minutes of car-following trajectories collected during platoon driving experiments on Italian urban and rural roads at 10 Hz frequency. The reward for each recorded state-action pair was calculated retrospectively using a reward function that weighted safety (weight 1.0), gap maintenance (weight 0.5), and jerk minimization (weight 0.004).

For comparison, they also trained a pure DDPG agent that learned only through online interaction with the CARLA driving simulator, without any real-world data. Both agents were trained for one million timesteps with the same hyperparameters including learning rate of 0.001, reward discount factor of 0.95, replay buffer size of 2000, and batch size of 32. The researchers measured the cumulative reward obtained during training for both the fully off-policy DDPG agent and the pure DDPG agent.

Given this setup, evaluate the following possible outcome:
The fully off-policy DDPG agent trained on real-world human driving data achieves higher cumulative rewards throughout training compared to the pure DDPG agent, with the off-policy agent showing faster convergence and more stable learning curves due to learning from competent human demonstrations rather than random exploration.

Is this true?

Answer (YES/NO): NO